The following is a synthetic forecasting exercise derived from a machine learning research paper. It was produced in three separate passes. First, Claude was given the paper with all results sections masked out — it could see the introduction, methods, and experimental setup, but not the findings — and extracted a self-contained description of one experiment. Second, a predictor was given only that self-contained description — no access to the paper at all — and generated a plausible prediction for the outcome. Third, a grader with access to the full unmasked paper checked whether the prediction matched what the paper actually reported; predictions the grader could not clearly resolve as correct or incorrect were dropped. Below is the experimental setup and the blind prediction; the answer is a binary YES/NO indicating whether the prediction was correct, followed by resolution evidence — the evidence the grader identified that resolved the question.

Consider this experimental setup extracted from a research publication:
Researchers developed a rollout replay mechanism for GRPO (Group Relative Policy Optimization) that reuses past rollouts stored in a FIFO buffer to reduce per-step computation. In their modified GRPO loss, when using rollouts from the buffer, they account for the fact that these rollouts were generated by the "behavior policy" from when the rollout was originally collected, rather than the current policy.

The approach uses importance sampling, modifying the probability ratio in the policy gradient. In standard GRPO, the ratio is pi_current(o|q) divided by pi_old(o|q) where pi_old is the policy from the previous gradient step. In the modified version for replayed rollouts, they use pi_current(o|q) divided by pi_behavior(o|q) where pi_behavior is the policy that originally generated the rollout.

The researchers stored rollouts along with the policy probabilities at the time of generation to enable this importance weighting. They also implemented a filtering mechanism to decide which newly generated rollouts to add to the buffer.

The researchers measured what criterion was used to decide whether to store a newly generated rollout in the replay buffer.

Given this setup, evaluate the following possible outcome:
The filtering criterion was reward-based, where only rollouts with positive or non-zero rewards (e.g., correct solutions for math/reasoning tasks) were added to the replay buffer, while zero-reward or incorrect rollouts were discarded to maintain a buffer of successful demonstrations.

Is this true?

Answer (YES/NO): NO